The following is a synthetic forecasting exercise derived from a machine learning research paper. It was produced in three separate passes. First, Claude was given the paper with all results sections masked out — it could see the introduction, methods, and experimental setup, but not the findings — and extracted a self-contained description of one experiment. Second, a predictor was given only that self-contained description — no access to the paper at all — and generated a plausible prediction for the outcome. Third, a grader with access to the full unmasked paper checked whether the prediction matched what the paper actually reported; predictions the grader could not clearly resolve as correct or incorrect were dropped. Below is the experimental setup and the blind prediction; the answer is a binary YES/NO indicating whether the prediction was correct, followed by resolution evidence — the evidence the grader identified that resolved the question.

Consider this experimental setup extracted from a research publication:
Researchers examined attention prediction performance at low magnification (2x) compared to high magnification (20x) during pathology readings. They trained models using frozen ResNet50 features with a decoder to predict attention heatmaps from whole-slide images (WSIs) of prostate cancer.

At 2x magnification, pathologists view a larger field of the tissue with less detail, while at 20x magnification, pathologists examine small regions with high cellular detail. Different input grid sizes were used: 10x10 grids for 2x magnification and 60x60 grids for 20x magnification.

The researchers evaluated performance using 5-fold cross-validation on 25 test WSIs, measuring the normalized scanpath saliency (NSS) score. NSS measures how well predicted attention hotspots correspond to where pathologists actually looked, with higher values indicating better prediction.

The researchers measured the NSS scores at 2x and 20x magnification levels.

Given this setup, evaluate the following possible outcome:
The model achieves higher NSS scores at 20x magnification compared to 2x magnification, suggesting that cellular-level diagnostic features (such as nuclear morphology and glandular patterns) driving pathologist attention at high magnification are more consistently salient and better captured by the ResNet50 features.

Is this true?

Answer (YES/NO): YES